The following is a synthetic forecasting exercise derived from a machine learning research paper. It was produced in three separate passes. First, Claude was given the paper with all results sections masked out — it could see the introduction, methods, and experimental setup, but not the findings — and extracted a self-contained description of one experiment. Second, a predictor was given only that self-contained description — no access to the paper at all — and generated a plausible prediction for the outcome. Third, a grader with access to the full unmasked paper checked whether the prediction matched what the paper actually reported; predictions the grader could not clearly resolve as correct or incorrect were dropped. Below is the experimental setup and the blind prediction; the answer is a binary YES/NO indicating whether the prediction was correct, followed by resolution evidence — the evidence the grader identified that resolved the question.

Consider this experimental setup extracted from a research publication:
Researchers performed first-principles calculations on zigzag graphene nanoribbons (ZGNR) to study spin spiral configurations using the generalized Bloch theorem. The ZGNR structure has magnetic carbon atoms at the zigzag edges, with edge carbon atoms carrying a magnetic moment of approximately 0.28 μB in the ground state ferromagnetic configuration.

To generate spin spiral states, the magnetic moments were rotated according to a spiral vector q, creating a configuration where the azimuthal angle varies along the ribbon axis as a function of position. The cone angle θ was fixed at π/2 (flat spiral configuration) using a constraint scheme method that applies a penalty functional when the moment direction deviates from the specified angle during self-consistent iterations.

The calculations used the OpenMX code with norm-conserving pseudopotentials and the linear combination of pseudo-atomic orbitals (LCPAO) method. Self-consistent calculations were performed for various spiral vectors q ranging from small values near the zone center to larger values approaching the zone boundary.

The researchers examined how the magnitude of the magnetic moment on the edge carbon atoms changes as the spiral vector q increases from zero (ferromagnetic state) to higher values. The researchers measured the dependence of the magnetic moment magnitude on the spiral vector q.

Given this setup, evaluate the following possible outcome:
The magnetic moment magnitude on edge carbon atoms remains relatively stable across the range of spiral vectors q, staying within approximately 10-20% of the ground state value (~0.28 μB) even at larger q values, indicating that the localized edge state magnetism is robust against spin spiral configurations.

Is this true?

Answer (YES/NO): NO